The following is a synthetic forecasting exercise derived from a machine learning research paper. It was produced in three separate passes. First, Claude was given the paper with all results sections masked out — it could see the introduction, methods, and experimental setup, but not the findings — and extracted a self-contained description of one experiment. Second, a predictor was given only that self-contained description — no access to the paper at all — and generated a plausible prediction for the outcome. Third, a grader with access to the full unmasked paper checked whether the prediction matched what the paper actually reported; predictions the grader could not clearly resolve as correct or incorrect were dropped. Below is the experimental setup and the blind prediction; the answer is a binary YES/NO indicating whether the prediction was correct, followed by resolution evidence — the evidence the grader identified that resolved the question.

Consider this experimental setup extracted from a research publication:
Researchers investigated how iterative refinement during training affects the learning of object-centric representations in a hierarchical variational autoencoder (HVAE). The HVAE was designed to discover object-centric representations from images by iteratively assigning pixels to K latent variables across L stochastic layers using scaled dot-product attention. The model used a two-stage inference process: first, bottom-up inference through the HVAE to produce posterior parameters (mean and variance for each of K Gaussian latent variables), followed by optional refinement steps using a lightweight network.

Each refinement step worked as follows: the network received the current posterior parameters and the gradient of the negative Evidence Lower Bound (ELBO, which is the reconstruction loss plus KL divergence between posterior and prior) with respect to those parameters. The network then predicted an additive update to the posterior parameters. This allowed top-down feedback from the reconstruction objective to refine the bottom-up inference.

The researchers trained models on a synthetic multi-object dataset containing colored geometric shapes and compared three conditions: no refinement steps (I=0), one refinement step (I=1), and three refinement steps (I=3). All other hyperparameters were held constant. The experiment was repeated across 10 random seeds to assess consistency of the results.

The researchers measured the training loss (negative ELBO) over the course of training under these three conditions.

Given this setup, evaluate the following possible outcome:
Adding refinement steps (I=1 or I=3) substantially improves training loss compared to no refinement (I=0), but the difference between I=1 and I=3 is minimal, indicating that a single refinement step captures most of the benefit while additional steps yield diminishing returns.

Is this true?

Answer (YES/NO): YES